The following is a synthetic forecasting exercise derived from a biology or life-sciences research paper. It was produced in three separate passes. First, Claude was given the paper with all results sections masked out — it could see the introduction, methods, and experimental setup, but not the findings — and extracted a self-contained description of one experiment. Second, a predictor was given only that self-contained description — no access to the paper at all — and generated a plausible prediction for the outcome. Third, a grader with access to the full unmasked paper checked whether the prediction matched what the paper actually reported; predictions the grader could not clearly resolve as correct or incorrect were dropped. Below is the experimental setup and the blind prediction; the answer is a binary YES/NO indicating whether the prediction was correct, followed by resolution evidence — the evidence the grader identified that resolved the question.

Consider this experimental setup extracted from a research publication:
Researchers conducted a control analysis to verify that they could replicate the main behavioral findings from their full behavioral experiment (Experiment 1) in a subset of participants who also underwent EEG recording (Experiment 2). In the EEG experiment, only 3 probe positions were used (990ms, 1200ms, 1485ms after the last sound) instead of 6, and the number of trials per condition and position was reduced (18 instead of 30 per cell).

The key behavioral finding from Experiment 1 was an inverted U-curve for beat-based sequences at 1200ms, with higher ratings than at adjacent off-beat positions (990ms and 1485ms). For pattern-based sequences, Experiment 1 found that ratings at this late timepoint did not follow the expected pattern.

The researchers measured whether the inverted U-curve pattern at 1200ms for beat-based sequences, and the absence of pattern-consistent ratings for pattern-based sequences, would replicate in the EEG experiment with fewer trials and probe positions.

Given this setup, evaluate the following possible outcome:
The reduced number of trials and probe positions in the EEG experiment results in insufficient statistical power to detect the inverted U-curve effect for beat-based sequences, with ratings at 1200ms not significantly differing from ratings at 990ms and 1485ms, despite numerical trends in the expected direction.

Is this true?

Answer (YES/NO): NO